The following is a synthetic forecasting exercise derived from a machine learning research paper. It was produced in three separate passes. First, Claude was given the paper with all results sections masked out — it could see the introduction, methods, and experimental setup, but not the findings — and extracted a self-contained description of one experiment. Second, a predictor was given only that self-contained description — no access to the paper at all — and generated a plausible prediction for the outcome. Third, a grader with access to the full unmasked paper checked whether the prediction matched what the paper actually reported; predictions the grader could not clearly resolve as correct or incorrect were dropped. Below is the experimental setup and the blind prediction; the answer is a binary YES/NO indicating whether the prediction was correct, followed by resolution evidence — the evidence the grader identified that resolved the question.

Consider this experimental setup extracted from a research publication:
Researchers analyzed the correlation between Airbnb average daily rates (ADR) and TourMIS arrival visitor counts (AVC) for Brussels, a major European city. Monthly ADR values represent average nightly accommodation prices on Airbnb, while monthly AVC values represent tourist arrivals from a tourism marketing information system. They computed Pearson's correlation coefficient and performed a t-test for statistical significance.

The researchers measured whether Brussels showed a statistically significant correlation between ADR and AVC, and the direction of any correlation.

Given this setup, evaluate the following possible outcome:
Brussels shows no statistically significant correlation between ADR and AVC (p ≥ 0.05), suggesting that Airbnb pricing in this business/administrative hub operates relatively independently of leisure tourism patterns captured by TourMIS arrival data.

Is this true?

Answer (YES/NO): YES